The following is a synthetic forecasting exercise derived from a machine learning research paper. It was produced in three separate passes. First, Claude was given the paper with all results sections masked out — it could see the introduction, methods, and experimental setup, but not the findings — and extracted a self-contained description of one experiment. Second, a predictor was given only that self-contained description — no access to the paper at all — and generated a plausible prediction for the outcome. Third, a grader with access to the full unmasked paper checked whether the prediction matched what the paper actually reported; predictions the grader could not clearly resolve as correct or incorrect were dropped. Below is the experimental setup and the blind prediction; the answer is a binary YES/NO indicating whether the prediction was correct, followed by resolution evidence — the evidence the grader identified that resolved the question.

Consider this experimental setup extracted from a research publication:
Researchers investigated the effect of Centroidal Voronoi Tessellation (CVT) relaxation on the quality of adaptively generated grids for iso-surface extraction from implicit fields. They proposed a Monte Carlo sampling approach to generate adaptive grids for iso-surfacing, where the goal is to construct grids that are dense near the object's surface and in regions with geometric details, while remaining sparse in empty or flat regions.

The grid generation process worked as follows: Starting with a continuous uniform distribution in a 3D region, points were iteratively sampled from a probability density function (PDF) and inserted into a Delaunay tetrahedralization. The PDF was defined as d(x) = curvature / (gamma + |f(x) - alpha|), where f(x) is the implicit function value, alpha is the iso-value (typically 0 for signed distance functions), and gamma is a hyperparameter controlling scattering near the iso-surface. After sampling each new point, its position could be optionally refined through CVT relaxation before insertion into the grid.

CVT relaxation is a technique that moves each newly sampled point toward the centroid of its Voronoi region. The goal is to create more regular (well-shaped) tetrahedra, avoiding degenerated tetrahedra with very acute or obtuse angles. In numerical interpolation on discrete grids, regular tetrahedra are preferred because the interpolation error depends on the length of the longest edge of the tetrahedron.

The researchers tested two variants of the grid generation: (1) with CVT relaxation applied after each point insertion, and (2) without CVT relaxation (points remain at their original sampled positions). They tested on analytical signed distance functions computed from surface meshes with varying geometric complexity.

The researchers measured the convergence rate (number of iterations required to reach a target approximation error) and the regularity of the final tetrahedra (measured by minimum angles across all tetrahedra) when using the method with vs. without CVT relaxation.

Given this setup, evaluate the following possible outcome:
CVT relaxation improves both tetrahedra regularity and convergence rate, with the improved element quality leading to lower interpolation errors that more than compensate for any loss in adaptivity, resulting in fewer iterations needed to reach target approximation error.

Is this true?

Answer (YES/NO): YES